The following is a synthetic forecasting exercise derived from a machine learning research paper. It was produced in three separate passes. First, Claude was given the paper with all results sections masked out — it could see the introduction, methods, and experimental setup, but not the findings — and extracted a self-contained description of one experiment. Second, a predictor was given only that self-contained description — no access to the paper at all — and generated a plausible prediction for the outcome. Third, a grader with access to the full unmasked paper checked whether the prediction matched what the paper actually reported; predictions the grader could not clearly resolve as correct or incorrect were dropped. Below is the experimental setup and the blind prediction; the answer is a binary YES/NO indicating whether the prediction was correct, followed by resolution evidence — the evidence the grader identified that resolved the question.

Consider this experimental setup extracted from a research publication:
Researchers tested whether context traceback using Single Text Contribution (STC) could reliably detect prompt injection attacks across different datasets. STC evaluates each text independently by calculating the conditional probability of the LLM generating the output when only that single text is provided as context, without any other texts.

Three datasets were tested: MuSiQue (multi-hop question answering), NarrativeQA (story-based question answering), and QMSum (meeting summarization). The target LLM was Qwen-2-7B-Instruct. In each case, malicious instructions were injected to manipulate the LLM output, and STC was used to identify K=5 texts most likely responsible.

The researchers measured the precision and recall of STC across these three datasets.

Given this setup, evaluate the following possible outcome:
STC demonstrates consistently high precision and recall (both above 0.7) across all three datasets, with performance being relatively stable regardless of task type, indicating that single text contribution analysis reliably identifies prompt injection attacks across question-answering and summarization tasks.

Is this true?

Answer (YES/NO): YES